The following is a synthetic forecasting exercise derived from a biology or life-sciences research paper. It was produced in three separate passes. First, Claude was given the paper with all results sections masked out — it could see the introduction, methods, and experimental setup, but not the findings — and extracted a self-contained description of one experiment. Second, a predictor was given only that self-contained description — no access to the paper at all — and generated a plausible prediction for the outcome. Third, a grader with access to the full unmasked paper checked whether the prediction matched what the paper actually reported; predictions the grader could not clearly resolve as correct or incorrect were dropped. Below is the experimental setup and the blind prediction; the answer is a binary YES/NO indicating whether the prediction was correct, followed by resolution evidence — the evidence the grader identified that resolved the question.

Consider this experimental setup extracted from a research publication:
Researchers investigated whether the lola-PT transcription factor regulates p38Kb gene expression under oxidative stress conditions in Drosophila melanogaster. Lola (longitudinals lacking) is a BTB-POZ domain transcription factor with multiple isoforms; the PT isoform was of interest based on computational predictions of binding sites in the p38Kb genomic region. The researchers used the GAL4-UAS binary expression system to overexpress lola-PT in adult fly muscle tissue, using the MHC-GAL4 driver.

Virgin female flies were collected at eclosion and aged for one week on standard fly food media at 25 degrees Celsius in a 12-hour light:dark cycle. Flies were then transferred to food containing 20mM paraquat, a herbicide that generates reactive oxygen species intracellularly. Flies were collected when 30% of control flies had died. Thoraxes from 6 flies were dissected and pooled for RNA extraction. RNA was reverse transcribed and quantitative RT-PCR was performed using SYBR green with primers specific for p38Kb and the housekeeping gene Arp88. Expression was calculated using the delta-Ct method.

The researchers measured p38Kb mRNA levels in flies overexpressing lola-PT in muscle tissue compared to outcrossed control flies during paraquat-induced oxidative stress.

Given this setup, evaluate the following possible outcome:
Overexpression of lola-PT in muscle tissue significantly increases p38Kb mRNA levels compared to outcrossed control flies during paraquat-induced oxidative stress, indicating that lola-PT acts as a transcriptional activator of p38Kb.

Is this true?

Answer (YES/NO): YES